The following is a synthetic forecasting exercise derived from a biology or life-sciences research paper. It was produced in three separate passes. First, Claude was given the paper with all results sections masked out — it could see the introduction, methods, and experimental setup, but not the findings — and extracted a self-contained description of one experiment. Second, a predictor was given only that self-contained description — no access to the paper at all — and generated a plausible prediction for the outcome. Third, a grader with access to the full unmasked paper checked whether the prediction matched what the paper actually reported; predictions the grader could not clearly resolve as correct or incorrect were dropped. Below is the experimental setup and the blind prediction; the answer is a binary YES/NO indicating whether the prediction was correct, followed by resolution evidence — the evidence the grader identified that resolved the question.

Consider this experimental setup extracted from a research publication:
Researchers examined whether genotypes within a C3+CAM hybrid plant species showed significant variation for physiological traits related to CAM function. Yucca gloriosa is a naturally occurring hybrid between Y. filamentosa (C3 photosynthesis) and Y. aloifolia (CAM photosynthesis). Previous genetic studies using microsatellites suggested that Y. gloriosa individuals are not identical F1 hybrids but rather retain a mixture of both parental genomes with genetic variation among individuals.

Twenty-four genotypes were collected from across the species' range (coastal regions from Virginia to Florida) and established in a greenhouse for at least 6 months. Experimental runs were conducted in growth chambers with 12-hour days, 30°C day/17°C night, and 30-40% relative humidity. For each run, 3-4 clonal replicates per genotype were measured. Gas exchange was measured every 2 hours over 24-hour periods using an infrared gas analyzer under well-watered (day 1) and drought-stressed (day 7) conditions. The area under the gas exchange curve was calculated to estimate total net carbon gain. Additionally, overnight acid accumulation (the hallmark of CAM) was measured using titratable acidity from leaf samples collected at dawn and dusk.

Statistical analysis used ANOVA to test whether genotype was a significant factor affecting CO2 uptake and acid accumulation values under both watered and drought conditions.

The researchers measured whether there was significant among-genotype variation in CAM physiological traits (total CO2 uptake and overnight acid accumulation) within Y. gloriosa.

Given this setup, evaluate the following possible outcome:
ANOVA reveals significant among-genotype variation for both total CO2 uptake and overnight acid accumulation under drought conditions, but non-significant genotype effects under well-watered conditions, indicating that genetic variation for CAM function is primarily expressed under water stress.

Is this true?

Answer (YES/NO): NO